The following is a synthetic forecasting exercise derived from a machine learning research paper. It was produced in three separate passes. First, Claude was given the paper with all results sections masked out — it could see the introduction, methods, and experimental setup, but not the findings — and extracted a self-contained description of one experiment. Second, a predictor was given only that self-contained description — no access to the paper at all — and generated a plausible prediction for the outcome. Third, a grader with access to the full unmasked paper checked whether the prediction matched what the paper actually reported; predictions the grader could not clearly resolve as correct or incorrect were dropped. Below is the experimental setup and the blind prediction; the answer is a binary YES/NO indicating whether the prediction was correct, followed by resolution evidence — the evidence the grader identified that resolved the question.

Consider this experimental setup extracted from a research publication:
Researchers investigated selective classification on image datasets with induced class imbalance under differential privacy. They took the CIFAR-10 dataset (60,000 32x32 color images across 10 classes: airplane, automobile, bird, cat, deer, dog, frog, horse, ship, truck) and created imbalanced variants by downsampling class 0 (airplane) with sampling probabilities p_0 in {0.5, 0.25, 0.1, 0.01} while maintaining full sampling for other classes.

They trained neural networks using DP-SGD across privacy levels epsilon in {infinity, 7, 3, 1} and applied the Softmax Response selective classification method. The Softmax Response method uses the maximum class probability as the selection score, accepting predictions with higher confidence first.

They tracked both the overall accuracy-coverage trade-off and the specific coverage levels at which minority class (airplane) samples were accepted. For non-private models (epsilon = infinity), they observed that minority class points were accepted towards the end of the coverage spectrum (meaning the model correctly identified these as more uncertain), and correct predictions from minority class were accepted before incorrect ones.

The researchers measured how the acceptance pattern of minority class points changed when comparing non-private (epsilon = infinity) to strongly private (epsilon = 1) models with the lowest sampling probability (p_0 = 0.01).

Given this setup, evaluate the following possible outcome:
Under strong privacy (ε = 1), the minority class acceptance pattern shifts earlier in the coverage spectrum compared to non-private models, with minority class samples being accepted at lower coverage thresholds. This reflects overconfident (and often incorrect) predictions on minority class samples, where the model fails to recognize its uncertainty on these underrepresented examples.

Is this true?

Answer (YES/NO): NO